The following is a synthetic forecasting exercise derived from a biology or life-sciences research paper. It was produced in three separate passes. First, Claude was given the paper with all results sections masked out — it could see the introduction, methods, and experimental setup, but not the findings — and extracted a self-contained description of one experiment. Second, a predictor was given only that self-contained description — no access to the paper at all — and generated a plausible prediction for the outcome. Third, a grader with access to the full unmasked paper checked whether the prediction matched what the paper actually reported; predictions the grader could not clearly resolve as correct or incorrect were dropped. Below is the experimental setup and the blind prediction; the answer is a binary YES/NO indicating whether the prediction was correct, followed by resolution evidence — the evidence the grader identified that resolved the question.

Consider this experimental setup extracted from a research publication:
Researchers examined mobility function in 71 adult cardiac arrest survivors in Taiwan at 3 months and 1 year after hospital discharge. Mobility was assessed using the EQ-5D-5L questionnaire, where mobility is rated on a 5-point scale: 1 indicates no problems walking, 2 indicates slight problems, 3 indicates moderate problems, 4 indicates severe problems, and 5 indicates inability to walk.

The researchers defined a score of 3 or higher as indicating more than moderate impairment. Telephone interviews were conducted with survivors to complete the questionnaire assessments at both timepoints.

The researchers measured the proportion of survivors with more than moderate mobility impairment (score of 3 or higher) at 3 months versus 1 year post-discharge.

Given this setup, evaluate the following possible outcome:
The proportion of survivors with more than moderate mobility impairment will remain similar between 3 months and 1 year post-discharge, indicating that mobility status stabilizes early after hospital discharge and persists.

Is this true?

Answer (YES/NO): NO